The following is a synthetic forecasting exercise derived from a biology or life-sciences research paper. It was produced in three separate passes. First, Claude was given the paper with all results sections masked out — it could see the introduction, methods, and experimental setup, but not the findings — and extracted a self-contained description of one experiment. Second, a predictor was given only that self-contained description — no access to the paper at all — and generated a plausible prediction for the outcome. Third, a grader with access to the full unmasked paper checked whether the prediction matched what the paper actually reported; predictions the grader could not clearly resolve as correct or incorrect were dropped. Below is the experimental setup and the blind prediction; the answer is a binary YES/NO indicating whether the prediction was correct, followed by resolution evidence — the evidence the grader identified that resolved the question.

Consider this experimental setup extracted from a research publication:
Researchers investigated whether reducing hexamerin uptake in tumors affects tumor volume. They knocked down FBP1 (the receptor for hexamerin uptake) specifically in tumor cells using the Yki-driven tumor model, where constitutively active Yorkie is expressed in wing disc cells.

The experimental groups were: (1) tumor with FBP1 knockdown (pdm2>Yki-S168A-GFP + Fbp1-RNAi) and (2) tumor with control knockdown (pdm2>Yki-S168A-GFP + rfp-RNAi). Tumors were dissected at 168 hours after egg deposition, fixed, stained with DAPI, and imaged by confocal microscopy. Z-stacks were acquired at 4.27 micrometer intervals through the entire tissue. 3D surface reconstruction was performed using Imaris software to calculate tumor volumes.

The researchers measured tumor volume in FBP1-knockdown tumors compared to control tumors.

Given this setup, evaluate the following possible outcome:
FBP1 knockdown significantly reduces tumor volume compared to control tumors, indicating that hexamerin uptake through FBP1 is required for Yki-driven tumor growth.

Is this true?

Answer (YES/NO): YES